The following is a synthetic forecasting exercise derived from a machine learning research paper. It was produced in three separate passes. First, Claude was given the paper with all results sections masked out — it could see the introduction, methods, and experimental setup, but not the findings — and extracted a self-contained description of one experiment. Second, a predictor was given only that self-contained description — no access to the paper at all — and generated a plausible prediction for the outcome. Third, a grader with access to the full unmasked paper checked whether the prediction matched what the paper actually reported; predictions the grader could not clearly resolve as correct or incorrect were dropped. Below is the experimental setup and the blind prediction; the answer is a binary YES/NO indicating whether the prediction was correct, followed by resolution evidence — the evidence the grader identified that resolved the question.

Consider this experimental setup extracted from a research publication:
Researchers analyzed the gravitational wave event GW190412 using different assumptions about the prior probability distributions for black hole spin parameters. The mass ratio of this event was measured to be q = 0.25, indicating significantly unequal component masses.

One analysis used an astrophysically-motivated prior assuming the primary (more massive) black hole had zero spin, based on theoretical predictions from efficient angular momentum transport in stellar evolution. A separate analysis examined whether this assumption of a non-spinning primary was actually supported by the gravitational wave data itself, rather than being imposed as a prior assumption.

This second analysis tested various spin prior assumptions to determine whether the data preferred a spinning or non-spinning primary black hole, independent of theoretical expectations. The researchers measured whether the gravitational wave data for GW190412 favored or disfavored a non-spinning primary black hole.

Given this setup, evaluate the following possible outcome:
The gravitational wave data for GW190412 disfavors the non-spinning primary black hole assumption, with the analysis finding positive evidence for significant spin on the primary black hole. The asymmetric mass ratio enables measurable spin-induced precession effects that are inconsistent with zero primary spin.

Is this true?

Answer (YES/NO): YES